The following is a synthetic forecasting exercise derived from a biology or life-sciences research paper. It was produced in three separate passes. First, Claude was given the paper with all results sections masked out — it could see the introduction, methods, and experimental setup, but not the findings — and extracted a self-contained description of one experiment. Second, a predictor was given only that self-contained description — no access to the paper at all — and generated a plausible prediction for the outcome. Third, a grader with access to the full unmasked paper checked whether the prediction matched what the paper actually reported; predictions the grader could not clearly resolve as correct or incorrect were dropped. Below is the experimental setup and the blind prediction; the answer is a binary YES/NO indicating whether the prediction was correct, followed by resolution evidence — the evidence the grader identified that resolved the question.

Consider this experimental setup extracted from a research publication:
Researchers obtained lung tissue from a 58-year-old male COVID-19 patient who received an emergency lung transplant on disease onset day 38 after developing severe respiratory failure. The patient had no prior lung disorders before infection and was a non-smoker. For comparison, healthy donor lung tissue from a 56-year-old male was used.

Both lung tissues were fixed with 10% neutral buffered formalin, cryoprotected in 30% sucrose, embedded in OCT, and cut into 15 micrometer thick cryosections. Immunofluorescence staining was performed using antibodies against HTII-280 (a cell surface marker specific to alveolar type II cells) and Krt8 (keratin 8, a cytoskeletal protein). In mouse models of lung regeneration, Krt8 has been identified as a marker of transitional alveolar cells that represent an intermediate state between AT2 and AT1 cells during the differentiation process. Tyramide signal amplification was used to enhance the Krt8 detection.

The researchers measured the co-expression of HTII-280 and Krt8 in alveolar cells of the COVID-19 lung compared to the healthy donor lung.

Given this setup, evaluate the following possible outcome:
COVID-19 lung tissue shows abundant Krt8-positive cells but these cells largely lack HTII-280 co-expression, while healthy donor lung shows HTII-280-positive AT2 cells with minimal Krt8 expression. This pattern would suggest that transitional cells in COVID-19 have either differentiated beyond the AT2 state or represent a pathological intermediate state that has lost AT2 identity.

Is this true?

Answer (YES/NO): NO